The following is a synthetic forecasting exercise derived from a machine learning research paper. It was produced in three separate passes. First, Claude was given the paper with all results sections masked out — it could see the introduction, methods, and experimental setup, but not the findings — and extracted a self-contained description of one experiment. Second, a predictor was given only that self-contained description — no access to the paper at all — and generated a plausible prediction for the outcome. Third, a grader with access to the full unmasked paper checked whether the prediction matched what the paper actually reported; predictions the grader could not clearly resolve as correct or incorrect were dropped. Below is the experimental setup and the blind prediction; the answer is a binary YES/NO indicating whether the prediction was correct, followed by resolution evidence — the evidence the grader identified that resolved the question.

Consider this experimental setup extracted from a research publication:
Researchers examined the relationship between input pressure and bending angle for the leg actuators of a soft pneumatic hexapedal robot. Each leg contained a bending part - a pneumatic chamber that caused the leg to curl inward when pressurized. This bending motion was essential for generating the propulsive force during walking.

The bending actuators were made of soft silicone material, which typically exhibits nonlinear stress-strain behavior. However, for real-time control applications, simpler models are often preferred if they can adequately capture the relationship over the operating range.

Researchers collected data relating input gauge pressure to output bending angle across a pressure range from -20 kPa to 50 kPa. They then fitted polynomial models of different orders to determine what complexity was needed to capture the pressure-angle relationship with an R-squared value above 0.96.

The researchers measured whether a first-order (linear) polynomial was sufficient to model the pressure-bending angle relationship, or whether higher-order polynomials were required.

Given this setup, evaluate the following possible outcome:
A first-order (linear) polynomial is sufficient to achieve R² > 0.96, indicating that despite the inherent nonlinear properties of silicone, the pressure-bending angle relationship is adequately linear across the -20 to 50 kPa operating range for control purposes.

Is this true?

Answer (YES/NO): YES